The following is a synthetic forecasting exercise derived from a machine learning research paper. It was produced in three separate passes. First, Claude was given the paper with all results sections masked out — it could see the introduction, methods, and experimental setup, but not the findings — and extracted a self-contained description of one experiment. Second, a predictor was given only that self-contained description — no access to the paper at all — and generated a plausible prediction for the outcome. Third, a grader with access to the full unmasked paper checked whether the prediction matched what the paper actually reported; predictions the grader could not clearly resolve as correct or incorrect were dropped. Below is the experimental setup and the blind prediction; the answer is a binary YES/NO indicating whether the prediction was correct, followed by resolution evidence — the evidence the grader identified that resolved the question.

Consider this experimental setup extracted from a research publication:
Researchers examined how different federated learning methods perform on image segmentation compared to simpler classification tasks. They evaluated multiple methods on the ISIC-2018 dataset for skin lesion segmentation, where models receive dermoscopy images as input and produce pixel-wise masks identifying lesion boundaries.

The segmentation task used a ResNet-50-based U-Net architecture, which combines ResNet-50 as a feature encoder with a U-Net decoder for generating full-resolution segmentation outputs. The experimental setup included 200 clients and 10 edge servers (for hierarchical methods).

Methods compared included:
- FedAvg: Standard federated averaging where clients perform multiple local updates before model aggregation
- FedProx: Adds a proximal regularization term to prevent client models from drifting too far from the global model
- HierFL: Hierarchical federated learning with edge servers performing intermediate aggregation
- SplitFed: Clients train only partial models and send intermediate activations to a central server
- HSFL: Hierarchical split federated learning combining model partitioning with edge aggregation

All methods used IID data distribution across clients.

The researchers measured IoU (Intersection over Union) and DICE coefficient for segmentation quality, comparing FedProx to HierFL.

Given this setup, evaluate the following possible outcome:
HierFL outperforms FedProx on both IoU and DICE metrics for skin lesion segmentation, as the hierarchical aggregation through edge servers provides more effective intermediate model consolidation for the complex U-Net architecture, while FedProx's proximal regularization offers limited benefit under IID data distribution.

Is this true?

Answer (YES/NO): NO